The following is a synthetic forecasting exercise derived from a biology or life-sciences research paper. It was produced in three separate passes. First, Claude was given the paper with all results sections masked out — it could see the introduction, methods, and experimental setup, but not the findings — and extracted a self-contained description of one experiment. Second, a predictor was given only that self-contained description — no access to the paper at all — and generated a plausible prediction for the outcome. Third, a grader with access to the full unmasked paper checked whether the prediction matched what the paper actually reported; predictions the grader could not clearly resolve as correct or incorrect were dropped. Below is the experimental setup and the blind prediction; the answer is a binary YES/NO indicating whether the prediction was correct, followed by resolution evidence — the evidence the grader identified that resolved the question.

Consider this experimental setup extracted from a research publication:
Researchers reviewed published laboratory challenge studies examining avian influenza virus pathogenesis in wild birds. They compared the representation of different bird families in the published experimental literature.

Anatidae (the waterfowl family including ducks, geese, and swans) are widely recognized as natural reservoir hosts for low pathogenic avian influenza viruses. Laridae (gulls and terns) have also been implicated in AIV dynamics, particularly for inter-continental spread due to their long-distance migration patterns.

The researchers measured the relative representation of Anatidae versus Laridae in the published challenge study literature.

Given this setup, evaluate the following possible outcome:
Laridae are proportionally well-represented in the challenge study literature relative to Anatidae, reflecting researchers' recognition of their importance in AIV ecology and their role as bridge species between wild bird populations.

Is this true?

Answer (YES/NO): NO